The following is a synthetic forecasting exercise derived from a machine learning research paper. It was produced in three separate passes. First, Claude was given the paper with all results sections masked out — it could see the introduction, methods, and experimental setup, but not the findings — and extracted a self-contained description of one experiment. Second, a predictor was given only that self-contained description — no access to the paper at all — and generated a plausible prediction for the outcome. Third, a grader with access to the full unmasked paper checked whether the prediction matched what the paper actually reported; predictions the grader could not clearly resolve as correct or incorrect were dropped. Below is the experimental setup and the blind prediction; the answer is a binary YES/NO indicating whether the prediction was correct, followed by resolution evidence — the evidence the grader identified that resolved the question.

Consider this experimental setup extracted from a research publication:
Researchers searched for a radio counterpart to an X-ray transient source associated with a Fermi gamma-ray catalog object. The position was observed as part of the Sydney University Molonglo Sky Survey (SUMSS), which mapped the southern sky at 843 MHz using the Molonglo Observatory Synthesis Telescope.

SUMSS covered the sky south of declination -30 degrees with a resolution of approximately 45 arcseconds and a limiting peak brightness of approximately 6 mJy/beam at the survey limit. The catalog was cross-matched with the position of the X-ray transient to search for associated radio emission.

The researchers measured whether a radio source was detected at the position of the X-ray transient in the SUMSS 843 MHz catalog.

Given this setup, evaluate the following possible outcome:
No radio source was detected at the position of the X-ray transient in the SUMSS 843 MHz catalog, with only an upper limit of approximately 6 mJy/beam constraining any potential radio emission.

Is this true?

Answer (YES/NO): NO